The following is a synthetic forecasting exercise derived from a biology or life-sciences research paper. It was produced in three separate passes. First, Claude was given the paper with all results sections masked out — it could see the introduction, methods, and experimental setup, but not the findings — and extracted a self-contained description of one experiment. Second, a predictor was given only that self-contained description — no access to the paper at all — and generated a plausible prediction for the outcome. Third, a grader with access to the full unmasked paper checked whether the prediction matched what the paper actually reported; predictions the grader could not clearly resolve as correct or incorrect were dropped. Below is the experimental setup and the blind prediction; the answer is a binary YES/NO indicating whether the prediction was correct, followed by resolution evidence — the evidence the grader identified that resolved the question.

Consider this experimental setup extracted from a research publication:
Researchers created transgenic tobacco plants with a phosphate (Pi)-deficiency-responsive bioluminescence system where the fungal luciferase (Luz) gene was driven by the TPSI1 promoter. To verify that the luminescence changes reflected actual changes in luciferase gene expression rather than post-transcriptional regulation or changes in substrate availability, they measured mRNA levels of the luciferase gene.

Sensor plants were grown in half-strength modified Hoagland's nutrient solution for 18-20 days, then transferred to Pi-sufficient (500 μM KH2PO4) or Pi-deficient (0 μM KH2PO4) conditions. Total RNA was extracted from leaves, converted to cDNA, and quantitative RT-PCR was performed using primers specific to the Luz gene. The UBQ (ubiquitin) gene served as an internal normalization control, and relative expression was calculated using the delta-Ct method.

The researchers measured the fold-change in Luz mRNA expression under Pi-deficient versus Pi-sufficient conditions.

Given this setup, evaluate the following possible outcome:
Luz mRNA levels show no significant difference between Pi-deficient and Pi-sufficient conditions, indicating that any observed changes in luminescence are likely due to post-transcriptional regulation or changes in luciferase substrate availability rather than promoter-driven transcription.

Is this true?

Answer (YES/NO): NO